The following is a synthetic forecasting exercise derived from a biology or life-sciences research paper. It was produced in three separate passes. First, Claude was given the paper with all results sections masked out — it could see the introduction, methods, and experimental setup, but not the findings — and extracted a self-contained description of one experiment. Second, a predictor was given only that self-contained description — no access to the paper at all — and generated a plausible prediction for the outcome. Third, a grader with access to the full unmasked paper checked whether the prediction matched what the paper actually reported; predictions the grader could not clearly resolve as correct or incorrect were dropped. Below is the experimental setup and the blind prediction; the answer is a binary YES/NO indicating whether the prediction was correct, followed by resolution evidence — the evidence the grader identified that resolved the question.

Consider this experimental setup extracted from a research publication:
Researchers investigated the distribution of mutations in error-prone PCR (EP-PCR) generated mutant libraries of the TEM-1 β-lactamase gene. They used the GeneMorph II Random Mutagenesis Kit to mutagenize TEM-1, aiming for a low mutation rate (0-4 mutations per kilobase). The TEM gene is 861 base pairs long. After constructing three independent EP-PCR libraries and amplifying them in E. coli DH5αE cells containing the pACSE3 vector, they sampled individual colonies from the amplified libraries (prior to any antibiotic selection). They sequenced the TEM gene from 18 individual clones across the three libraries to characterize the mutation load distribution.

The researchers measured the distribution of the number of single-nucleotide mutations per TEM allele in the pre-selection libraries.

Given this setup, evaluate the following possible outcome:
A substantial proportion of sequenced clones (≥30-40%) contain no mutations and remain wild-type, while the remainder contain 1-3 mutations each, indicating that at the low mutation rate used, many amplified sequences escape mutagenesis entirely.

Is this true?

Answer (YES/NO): NO